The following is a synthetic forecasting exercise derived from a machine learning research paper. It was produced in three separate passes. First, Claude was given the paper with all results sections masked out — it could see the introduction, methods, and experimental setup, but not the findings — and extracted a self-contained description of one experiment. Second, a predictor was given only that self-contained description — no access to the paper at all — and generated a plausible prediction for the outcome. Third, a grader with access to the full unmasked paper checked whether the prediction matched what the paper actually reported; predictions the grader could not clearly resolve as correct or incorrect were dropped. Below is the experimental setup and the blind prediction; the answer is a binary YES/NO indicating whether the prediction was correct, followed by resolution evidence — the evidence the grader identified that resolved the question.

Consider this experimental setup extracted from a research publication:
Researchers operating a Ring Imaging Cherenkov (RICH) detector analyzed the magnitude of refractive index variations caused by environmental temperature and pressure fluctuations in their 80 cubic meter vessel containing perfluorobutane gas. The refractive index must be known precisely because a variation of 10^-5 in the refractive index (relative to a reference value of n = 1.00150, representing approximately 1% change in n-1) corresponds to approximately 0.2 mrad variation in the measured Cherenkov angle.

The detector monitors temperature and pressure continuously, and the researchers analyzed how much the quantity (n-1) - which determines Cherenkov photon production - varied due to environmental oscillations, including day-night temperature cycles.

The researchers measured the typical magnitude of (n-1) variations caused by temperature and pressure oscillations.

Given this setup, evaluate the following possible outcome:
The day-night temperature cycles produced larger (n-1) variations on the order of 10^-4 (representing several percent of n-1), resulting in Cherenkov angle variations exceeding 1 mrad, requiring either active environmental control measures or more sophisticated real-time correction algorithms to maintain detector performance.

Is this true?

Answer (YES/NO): NO